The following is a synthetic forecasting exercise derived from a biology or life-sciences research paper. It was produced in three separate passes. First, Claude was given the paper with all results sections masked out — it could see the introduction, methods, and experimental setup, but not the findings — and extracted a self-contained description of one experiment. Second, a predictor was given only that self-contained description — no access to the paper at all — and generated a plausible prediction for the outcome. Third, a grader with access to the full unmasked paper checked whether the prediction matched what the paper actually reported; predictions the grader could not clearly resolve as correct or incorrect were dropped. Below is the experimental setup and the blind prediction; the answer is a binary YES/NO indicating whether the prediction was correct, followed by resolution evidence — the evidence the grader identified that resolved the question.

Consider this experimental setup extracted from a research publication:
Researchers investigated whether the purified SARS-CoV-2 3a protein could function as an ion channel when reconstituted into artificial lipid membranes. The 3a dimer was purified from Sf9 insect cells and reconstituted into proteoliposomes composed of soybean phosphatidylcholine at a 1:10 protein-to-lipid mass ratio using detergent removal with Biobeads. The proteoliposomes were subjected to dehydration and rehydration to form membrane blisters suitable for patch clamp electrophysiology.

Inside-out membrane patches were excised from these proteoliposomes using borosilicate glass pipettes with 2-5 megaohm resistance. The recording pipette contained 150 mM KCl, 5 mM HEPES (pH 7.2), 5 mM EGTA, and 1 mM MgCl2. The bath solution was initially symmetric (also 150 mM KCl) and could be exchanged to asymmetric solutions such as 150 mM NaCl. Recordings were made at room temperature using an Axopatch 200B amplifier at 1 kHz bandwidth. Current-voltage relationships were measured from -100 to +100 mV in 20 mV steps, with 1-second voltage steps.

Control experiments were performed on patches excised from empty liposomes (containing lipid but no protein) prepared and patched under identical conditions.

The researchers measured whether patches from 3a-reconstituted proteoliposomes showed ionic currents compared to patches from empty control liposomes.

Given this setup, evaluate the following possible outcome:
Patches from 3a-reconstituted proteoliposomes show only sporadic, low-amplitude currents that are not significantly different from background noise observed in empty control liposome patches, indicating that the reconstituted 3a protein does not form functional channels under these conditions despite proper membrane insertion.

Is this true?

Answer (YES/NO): NO